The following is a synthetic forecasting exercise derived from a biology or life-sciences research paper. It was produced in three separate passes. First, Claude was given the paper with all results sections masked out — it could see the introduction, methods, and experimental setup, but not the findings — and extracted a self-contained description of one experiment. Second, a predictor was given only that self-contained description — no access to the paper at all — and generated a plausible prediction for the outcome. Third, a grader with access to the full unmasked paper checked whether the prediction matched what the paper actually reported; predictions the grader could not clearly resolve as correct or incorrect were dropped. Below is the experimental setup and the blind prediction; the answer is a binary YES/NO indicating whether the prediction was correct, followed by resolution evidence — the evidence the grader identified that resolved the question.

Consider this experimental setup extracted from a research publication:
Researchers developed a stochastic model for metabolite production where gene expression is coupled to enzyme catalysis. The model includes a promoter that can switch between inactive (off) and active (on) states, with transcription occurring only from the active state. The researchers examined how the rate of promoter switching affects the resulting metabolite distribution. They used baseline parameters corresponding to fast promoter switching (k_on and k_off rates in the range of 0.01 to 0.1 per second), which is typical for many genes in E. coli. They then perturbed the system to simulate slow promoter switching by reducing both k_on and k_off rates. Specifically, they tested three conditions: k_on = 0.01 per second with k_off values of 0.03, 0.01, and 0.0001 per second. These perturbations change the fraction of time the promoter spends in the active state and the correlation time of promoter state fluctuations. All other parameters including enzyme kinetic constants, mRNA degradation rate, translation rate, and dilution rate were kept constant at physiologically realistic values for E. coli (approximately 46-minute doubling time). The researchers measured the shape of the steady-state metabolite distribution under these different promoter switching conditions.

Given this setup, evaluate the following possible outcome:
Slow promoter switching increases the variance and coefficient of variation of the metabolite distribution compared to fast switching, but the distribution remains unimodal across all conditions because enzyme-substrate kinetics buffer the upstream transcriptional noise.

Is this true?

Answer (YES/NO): NO